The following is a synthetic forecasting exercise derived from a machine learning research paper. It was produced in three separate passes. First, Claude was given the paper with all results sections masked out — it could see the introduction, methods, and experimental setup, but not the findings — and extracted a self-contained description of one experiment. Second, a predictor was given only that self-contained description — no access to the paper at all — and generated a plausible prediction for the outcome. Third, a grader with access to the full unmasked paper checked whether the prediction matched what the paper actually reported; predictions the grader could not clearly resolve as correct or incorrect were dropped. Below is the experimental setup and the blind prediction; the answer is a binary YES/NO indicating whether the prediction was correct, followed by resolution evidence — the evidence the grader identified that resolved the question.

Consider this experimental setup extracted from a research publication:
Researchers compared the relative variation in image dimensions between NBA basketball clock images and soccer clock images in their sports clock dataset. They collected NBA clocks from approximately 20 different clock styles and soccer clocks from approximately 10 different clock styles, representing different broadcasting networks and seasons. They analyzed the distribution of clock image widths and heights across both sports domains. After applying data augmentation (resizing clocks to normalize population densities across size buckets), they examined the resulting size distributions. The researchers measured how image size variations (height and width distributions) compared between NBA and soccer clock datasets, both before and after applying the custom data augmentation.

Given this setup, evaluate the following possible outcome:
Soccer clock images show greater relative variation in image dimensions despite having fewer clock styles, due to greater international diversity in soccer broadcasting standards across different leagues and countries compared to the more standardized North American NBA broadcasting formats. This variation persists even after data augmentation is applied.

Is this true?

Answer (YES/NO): NO